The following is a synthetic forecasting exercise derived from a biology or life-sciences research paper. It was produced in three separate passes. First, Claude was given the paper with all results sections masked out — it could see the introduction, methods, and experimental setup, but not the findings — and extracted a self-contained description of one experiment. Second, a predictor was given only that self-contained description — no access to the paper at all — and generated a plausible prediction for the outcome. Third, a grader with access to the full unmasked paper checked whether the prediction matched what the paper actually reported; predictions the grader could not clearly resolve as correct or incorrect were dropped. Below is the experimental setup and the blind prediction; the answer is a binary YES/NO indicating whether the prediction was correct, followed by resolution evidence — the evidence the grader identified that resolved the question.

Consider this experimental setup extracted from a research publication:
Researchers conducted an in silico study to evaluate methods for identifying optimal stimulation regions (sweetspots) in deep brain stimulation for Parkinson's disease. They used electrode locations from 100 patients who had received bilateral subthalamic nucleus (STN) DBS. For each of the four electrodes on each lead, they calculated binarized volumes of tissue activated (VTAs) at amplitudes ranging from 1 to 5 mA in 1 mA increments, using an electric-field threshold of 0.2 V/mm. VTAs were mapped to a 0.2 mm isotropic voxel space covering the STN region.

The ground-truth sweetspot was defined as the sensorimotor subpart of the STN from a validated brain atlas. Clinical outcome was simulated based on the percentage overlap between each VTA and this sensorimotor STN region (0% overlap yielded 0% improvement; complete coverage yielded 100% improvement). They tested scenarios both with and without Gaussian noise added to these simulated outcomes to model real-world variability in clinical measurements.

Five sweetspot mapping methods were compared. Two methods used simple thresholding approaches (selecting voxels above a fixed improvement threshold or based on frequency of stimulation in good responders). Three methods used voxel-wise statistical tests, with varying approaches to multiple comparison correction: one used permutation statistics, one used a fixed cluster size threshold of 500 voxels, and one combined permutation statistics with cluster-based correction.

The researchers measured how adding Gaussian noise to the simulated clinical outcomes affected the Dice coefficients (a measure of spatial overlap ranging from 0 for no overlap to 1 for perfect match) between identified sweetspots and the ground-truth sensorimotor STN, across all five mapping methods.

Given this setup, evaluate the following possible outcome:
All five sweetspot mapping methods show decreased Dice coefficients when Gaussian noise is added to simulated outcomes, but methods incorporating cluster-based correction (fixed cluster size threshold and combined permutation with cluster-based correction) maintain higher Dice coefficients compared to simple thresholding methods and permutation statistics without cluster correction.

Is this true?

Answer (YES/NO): NO